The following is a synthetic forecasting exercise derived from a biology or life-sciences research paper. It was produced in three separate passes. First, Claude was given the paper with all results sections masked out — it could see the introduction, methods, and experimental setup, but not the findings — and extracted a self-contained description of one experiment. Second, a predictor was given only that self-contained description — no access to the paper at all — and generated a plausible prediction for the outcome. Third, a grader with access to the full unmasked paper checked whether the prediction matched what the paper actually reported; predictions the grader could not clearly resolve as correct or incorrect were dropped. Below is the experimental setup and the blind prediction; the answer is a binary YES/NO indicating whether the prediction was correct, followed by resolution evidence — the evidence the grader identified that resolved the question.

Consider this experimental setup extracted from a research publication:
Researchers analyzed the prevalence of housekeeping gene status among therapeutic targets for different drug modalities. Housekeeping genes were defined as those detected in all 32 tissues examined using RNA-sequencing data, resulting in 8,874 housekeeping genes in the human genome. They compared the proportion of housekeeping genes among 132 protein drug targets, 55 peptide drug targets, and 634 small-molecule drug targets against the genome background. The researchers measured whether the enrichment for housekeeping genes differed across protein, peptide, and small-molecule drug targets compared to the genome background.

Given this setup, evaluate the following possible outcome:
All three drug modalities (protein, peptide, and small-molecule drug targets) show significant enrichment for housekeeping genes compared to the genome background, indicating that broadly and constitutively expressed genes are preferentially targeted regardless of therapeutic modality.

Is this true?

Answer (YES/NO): NO